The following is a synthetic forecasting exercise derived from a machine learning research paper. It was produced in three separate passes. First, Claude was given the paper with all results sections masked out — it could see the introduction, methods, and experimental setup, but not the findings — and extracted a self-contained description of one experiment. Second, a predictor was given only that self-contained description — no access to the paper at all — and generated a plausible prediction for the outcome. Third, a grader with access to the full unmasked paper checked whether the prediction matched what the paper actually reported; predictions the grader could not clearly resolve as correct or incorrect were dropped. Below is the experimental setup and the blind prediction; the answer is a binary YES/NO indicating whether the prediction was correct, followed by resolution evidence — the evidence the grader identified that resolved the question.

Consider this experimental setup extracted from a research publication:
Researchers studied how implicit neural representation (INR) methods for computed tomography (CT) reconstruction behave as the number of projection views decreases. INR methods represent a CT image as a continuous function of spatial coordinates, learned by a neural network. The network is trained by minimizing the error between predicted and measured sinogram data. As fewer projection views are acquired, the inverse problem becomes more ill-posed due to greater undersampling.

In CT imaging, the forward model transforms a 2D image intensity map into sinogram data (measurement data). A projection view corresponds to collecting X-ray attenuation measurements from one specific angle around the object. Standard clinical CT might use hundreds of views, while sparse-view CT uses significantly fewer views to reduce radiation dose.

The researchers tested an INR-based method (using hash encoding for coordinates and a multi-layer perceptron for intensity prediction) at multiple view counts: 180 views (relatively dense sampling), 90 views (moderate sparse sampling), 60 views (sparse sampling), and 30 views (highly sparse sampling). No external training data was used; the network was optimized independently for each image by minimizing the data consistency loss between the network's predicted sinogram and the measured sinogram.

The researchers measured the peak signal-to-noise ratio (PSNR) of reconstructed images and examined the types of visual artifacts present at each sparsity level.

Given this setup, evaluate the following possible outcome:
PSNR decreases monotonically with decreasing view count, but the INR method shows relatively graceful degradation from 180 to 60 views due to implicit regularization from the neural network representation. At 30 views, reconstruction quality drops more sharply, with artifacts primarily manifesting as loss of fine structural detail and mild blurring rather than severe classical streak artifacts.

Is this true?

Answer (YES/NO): NO